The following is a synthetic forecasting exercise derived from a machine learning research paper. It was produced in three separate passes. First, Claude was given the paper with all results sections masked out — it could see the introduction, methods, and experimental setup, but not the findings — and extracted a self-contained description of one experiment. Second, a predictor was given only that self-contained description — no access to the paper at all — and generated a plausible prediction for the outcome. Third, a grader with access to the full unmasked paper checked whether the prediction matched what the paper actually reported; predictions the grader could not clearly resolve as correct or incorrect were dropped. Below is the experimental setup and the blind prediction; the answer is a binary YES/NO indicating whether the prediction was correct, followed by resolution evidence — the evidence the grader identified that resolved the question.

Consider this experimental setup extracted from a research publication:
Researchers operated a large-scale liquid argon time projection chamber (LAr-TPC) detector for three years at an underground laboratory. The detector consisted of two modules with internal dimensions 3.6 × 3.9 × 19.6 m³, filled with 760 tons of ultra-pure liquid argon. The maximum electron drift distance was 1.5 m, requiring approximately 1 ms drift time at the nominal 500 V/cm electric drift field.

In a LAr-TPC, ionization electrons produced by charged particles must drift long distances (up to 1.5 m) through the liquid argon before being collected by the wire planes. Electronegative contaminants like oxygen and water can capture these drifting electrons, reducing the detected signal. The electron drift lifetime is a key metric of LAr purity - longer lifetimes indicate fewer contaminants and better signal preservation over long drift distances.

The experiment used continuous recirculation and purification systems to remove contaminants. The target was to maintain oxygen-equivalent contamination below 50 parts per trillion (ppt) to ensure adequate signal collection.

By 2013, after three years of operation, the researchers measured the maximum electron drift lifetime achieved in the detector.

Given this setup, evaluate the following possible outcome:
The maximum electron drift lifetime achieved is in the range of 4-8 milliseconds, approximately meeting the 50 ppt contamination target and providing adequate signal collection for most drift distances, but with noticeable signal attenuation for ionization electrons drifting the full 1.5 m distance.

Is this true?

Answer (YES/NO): NO